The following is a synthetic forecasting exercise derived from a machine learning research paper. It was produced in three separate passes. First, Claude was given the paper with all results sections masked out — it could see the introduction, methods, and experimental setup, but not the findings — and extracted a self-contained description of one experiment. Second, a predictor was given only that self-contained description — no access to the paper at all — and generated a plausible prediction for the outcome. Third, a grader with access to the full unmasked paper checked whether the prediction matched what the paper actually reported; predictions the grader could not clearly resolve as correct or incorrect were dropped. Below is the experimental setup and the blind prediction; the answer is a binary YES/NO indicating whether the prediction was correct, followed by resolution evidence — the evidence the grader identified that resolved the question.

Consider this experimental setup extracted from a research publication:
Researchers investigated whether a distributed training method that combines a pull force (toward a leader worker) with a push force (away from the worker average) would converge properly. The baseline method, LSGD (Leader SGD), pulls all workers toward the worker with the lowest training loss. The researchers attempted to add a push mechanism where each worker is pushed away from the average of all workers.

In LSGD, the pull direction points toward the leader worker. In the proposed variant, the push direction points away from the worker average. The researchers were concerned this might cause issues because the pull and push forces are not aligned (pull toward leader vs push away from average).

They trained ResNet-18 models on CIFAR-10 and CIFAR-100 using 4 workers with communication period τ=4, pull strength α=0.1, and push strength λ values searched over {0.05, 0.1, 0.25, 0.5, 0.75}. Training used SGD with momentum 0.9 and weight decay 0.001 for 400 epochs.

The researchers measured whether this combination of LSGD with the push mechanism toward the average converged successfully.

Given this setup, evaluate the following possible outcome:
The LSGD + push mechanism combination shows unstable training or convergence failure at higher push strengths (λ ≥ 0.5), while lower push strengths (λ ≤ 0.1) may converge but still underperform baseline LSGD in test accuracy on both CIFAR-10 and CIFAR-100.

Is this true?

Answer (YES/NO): NO